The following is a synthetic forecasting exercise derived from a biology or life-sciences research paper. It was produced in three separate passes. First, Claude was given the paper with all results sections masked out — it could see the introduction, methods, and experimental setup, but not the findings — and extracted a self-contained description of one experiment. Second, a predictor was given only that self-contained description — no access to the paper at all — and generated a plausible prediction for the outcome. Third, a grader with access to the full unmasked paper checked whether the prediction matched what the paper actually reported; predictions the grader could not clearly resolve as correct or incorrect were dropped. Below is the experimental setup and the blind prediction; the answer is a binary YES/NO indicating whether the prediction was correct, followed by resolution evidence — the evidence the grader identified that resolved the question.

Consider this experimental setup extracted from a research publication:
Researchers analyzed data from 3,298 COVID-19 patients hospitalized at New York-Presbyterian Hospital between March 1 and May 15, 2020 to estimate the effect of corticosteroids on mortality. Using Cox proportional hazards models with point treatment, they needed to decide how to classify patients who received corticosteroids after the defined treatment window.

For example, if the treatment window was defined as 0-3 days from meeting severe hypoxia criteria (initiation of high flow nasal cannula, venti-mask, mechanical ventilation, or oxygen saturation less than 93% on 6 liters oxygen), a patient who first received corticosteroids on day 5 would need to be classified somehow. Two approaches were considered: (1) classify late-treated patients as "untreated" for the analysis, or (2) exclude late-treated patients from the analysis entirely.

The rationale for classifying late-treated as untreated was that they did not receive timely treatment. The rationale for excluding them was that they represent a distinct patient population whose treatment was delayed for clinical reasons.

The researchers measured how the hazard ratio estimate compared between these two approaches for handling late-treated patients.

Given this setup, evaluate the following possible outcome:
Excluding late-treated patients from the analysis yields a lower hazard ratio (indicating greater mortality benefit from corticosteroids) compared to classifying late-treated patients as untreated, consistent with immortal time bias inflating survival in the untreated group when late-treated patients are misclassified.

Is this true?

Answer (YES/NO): NO